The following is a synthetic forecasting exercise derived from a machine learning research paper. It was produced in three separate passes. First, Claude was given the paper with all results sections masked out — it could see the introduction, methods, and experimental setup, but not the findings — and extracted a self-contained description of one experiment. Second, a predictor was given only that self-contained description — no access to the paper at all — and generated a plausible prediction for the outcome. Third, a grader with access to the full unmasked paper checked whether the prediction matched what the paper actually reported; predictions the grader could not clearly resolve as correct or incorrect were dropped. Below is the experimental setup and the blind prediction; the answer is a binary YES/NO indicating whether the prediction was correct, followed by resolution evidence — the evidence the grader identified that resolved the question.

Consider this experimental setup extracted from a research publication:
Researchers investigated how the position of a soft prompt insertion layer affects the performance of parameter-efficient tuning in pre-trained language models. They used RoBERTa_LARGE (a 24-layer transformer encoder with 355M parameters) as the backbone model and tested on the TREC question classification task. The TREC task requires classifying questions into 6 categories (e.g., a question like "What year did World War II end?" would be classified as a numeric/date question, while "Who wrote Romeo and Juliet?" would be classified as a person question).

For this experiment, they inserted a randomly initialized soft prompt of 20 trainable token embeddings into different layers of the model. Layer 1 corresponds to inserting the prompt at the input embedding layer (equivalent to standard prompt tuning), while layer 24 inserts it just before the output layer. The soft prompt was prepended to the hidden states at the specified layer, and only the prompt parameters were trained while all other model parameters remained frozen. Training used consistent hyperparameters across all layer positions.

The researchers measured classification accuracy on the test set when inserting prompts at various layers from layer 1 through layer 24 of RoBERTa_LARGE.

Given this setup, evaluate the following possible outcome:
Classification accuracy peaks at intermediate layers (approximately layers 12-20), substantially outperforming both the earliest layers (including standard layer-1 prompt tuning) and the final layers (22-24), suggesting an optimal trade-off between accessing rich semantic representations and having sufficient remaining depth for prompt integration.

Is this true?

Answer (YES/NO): NO